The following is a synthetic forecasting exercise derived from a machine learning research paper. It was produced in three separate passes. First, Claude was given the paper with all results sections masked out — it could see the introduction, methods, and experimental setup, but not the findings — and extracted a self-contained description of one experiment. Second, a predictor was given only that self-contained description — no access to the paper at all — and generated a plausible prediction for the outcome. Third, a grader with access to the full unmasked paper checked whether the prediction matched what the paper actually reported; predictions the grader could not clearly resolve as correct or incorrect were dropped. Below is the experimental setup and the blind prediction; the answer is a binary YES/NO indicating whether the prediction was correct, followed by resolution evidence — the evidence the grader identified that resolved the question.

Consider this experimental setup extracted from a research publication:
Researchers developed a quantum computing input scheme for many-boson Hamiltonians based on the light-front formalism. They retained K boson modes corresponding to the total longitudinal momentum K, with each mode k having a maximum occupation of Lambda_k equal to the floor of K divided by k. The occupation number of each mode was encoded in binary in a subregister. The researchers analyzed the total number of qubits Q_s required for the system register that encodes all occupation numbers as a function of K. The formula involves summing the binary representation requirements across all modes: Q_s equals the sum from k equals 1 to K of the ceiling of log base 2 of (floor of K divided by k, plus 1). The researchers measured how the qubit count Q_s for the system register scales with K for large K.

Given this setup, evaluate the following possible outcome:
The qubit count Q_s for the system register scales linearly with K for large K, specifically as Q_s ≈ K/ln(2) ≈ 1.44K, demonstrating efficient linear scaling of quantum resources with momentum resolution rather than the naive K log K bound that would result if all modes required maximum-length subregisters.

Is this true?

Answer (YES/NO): NO